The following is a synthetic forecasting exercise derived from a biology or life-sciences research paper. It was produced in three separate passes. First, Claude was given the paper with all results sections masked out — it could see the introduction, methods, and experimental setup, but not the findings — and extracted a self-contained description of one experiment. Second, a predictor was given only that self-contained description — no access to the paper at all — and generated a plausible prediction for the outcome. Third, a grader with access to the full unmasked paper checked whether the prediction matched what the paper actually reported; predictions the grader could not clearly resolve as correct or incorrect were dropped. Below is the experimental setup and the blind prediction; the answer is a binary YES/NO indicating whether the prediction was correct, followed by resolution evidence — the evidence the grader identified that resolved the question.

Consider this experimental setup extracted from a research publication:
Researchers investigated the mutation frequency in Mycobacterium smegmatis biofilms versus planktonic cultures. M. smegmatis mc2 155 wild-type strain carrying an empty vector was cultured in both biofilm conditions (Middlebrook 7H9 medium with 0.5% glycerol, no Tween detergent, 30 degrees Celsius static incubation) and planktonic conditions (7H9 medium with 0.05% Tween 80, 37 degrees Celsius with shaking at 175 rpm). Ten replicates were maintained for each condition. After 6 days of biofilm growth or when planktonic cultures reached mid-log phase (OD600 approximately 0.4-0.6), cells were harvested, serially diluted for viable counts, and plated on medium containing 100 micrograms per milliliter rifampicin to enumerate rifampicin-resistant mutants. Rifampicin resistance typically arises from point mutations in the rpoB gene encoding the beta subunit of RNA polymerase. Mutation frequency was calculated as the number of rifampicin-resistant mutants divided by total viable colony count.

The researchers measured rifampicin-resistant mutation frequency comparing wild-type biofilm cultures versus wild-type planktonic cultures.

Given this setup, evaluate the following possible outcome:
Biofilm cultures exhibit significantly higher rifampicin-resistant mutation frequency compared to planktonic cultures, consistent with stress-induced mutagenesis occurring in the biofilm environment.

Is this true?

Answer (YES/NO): NO